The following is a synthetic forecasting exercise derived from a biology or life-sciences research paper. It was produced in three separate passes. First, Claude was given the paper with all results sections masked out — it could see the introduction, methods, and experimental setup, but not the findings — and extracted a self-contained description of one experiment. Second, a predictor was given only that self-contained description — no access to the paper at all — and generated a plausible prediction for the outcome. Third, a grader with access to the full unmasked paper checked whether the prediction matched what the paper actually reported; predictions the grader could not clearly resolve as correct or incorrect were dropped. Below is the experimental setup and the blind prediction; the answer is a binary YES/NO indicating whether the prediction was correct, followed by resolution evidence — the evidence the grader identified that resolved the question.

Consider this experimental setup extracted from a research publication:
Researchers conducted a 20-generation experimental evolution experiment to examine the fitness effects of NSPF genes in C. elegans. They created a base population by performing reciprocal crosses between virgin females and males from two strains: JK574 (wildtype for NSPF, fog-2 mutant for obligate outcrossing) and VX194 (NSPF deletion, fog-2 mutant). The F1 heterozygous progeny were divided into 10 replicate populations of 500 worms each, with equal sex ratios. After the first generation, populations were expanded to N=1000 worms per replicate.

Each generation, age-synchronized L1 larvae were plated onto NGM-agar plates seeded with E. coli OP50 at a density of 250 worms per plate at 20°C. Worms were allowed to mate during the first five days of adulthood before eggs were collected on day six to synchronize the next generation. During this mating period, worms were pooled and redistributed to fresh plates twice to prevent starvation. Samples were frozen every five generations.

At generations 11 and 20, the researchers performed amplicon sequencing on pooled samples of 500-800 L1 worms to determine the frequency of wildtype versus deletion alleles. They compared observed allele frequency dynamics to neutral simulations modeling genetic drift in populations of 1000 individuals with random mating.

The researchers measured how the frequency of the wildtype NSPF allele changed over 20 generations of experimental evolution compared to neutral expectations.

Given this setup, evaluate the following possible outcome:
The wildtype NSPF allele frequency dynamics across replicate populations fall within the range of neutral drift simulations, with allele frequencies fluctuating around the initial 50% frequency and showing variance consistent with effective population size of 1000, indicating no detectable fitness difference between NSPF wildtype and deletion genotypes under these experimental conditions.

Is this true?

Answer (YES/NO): NO